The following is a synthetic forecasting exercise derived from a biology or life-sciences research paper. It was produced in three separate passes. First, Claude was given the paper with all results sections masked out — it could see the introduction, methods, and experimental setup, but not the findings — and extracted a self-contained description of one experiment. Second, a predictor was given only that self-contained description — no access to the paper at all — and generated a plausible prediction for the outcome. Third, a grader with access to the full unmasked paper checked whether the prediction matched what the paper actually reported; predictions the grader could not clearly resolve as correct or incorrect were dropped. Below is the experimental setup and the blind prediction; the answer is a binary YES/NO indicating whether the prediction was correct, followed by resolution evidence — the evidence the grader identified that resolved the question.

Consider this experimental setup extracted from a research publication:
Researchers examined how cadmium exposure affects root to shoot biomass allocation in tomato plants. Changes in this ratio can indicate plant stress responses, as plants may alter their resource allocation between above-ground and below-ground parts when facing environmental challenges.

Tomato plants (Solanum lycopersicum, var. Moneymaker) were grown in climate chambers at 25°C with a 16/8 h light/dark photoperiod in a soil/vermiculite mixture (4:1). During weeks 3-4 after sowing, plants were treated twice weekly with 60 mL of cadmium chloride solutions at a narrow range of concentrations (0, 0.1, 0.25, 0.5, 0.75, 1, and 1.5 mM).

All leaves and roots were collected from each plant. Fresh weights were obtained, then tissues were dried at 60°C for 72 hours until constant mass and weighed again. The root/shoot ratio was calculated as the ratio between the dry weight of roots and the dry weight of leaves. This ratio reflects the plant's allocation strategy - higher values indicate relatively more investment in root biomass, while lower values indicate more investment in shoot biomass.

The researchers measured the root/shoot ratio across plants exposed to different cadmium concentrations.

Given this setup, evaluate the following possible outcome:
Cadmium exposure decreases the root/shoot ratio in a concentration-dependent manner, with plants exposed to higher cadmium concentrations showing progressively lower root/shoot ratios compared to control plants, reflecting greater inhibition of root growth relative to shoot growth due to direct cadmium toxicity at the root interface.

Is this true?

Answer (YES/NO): NO